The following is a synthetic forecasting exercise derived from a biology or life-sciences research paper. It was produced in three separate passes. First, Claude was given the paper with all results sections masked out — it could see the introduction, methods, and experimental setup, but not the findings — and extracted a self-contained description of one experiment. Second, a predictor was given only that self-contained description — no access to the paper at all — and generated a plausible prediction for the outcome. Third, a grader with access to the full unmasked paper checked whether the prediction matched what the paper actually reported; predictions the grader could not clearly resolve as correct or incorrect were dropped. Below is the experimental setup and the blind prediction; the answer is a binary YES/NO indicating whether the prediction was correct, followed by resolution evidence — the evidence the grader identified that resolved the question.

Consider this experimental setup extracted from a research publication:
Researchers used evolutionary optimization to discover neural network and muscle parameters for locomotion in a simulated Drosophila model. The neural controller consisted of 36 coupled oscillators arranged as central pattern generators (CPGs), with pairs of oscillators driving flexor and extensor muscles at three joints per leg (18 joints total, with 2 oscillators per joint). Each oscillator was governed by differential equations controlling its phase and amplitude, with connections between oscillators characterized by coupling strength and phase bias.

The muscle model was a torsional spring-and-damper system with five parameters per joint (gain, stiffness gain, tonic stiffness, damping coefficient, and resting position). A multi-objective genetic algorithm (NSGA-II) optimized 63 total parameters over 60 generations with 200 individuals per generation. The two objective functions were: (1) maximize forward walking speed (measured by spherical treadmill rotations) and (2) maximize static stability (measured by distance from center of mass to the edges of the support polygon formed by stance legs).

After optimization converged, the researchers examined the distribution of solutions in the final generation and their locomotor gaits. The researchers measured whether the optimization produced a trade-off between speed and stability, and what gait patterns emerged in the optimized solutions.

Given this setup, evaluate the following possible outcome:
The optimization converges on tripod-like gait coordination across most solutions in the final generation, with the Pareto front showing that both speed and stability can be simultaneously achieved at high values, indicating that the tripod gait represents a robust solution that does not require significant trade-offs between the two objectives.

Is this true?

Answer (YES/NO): NO